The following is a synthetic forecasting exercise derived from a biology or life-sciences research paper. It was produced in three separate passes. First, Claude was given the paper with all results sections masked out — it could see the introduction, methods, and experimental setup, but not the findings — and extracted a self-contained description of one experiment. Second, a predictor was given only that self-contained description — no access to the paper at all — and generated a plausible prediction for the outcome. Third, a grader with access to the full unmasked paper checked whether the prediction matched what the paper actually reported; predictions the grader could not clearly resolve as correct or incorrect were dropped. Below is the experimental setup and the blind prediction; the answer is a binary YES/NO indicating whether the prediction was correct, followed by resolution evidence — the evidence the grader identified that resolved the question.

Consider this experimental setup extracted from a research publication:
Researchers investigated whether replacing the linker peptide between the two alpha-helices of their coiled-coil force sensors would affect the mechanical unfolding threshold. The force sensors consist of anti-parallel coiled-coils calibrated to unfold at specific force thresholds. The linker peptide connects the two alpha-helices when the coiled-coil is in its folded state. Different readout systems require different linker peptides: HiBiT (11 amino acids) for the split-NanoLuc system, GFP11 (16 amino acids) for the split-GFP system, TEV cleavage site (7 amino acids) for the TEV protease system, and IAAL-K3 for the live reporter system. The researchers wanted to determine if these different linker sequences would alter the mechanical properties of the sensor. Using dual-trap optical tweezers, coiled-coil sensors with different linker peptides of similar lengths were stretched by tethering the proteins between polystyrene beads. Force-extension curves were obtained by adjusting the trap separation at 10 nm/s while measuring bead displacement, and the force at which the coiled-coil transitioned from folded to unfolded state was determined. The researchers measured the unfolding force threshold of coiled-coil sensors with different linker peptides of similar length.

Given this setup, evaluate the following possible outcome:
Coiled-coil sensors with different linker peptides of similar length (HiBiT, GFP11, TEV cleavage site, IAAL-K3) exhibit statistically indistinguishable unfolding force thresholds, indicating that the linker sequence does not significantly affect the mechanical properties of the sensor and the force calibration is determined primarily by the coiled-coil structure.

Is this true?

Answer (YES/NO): YES